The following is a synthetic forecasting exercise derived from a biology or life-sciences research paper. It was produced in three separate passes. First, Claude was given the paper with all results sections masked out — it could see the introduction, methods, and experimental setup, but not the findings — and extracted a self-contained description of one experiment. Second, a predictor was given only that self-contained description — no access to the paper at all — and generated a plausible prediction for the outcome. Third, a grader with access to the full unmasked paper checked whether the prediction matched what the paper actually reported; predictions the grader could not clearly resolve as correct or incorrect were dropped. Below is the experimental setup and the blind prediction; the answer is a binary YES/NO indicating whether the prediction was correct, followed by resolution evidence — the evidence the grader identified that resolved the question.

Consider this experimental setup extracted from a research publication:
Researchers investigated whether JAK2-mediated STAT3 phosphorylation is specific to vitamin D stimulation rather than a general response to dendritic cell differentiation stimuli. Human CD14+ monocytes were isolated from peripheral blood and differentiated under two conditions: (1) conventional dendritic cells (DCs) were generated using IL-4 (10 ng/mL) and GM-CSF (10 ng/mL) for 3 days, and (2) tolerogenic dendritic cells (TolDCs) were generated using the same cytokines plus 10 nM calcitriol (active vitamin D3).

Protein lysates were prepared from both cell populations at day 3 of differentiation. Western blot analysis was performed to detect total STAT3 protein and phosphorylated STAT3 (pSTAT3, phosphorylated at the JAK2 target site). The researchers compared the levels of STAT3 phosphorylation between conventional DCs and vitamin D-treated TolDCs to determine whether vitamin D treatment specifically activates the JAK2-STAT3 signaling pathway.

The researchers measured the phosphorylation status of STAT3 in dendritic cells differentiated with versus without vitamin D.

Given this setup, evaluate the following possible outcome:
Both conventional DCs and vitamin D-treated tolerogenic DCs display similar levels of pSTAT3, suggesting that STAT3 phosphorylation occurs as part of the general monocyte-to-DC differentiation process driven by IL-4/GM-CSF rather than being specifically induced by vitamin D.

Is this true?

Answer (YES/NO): NO